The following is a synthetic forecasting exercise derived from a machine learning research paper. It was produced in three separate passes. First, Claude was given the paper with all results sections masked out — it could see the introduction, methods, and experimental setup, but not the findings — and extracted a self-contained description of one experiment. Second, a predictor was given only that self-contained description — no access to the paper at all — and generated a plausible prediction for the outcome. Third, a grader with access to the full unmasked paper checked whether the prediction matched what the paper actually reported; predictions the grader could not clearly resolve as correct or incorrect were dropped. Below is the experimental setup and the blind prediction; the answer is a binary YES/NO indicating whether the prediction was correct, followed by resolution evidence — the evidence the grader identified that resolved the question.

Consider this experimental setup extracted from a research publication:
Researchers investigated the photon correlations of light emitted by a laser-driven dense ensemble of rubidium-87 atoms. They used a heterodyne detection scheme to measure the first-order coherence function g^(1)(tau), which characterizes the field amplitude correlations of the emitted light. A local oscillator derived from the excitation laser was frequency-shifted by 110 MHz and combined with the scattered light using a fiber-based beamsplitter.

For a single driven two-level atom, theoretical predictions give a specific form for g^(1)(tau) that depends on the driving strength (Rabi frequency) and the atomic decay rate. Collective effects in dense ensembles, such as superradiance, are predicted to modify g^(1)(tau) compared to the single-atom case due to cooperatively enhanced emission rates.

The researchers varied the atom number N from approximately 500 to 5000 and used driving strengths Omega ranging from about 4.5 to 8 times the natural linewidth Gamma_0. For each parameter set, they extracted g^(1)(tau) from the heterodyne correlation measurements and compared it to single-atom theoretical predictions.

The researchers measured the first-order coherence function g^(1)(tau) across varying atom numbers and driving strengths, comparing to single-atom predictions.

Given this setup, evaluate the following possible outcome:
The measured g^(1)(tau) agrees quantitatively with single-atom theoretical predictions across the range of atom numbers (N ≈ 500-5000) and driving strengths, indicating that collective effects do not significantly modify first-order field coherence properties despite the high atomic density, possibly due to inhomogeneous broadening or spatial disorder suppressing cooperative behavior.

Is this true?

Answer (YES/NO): YES